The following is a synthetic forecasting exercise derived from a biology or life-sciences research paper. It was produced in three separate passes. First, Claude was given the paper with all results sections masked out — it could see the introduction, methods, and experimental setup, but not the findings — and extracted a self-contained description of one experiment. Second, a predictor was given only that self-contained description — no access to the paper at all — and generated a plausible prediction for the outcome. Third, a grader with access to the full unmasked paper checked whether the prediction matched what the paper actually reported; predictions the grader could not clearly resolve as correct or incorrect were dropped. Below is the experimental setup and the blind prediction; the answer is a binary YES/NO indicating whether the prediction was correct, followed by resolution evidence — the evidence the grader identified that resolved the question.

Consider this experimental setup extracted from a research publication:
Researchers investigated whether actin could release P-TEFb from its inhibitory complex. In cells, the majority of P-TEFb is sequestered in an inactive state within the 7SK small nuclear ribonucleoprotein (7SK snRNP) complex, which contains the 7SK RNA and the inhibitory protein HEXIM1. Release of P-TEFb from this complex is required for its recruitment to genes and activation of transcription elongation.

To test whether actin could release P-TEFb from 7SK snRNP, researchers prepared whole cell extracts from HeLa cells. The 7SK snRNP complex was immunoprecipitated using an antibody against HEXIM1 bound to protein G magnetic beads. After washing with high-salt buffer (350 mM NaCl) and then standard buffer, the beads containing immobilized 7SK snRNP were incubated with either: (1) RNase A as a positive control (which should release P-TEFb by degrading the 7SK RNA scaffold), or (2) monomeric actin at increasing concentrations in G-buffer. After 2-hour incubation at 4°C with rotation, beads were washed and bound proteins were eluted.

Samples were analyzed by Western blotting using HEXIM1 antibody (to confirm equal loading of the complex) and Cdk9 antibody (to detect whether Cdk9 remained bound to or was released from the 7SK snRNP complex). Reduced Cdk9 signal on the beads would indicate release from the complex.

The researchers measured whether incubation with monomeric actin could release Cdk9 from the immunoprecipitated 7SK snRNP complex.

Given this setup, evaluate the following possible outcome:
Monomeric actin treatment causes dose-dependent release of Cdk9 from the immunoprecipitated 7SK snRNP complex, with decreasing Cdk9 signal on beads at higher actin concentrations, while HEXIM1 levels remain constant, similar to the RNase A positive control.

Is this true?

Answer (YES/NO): NO